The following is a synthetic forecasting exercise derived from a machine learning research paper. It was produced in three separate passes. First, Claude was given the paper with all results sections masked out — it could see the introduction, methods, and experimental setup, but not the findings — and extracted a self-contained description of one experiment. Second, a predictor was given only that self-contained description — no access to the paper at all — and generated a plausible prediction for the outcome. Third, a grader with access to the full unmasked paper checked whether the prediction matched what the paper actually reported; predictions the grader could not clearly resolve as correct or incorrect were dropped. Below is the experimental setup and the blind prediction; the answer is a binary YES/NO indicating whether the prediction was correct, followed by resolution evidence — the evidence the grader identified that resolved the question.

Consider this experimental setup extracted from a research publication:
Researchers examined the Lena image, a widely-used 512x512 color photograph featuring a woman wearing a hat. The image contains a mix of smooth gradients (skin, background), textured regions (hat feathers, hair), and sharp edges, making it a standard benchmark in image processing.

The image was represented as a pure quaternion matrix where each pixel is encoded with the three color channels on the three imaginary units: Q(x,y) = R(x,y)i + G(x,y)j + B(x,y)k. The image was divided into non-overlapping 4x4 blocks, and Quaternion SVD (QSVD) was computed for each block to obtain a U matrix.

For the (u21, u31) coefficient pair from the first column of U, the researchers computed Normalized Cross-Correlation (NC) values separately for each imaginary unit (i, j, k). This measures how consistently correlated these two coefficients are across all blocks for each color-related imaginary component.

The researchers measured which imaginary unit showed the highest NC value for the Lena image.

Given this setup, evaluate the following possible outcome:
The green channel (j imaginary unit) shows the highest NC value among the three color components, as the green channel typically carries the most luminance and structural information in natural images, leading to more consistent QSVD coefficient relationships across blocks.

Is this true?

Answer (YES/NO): NO